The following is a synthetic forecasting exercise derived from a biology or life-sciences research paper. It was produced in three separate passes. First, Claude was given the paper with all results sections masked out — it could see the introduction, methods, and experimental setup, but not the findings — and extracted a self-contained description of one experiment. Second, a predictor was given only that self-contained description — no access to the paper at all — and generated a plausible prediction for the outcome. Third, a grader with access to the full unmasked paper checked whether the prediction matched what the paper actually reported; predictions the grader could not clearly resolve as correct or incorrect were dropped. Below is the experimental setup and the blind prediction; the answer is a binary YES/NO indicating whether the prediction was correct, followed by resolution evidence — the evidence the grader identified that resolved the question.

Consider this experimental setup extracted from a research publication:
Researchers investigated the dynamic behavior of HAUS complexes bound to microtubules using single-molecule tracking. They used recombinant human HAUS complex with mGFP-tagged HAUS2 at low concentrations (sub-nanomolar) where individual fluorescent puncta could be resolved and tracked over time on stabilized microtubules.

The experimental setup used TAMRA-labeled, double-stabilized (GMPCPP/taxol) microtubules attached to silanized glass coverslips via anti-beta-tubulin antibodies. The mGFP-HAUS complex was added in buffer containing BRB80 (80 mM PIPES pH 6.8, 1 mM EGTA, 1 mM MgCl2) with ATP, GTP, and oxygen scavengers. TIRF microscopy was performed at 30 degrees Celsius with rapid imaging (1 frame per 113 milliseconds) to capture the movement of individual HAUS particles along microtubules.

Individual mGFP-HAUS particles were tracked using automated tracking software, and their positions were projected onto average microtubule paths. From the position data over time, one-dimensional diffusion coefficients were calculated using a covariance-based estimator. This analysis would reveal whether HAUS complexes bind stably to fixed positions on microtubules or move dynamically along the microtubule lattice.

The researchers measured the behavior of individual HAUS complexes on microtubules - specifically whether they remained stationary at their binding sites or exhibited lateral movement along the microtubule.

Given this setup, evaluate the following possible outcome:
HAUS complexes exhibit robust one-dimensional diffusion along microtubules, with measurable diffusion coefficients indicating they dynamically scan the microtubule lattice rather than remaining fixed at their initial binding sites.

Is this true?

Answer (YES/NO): YES